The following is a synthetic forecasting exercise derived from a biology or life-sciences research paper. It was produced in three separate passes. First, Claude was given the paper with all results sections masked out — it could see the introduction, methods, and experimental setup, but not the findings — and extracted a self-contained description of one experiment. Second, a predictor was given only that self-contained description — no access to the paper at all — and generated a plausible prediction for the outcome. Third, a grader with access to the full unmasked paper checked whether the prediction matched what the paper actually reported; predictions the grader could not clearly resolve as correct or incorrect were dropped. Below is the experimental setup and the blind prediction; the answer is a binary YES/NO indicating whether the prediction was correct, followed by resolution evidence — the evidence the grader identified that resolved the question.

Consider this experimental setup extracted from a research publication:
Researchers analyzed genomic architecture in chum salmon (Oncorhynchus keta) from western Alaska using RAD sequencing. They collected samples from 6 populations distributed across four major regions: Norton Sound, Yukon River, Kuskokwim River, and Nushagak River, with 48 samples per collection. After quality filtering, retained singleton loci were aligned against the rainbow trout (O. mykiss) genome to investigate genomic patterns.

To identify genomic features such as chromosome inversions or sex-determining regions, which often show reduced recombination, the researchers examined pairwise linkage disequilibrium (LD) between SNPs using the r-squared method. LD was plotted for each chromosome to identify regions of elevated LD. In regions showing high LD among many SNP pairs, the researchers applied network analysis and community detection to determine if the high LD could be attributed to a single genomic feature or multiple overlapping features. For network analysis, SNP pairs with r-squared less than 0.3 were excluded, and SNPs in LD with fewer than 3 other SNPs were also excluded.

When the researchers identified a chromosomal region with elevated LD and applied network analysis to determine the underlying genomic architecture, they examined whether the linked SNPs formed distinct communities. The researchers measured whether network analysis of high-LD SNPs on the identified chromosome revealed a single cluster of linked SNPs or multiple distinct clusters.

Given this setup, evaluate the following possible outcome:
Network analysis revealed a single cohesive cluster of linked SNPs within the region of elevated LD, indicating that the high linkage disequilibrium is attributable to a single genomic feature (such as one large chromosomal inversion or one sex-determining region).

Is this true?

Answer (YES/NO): NO